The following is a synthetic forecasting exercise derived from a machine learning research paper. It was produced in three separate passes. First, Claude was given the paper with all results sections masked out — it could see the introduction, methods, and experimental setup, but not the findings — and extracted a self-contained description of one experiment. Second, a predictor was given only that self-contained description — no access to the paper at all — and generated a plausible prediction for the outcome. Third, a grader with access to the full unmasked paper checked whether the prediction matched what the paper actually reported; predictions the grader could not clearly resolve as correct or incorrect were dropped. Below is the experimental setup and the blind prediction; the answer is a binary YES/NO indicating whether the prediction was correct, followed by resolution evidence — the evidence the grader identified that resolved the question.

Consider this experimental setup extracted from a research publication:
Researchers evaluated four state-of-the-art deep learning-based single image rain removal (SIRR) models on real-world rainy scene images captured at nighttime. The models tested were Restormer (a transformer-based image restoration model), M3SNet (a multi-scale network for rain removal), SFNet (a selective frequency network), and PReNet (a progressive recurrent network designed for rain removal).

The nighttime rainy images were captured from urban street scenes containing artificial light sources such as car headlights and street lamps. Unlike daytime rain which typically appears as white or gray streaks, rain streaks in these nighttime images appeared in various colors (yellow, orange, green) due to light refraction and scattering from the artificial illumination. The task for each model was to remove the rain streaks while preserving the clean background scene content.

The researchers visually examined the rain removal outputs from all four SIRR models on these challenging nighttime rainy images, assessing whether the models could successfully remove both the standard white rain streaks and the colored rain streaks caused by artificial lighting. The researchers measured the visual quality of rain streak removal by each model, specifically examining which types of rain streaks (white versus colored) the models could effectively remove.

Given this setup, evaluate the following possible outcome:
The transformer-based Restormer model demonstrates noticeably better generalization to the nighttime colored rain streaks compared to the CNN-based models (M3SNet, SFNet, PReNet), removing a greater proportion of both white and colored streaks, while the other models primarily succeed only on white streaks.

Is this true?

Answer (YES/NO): NO